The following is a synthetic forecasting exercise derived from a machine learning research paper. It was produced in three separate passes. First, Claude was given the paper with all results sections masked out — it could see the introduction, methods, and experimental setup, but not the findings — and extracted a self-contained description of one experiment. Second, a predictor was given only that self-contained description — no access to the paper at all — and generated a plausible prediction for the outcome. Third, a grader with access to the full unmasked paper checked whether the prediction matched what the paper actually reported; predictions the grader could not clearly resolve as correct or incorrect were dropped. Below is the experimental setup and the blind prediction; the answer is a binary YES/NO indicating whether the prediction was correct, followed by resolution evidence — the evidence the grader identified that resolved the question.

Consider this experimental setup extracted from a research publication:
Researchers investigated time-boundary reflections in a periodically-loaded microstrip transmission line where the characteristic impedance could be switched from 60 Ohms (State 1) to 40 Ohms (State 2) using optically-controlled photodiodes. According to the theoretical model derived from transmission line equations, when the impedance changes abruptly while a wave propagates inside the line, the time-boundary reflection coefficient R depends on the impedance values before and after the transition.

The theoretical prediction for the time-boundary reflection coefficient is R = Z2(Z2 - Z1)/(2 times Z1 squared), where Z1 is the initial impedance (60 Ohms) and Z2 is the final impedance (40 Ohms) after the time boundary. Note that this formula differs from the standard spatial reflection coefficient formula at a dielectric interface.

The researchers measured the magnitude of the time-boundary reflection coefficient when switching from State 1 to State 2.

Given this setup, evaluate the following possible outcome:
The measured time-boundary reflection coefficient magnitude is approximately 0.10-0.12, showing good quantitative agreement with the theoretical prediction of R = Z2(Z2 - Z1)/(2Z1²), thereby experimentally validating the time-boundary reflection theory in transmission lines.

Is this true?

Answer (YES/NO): NO